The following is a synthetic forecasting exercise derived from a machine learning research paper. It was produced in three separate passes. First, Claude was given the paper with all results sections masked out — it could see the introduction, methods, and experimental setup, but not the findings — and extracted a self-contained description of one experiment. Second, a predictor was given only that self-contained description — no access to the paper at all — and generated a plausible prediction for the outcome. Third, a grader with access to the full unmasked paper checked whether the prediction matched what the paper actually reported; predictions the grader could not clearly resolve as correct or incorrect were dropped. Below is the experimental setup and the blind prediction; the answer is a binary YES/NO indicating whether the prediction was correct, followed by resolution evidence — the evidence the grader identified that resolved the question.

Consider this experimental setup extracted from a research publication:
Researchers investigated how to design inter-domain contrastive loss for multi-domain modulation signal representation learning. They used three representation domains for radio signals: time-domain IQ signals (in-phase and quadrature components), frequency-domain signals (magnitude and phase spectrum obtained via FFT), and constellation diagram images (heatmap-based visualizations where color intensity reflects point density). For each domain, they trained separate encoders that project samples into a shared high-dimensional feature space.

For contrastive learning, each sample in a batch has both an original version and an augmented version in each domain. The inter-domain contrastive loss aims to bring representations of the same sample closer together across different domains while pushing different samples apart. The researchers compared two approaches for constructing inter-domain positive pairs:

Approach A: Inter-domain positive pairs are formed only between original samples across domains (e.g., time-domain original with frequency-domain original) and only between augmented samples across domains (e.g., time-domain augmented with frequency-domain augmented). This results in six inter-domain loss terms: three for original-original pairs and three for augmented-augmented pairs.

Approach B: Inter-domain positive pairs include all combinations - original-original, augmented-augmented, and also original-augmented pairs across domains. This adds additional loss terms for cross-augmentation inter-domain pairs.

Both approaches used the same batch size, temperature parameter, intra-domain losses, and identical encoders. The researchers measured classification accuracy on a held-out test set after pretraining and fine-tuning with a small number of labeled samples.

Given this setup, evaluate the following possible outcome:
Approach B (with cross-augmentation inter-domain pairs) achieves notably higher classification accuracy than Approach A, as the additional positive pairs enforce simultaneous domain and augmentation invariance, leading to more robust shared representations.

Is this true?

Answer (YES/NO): NO